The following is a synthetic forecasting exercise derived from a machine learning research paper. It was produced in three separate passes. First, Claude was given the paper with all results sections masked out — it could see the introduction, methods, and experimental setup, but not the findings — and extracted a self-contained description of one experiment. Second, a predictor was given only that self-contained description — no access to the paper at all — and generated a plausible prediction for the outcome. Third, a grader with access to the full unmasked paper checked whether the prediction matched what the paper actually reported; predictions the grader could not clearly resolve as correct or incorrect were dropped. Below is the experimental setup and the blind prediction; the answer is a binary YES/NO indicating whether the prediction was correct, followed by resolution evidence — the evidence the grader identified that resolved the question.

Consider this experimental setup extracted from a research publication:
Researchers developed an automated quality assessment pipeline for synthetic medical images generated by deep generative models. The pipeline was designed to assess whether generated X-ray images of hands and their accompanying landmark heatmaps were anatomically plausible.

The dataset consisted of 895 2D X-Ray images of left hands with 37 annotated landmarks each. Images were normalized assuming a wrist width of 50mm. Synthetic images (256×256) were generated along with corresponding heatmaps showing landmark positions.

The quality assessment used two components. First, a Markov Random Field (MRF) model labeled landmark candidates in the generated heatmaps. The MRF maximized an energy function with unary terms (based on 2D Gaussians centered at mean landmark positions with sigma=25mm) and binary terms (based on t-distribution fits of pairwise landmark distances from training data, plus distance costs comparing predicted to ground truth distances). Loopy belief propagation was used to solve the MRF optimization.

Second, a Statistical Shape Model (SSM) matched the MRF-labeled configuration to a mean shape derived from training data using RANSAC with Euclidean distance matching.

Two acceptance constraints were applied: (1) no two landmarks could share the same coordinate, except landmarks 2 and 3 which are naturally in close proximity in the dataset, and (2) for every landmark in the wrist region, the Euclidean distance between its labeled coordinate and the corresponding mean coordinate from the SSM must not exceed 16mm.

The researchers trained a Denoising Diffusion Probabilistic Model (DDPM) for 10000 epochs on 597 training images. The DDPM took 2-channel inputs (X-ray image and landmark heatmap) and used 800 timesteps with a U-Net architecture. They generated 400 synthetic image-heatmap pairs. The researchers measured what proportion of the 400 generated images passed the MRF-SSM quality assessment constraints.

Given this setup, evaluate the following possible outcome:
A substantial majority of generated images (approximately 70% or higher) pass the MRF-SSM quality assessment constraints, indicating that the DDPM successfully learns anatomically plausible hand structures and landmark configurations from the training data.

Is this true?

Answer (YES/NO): NO